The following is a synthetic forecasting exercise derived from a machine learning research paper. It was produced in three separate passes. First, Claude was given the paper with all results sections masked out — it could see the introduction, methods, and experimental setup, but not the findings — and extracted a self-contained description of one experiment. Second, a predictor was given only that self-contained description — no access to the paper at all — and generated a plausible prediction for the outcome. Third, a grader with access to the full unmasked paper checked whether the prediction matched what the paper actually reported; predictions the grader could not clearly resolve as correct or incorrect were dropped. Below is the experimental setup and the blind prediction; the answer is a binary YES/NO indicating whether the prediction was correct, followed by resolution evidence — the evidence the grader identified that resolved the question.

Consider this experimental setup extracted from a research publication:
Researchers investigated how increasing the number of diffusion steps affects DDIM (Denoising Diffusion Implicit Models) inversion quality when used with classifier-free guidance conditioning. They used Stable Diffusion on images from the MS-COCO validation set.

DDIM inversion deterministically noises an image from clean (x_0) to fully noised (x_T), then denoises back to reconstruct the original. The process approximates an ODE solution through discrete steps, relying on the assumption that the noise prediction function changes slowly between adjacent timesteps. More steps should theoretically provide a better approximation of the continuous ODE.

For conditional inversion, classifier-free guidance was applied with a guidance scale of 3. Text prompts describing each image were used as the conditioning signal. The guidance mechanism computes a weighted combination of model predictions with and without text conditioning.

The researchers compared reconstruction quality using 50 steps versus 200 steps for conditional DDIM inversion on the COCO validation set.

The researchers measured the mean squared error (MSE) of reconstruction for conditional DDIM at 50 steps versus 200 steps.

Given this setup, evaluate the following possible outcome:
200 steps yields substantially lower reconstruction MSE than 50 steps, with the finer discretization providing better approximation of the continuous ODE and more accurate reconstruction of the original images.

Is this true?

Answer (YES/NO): NO